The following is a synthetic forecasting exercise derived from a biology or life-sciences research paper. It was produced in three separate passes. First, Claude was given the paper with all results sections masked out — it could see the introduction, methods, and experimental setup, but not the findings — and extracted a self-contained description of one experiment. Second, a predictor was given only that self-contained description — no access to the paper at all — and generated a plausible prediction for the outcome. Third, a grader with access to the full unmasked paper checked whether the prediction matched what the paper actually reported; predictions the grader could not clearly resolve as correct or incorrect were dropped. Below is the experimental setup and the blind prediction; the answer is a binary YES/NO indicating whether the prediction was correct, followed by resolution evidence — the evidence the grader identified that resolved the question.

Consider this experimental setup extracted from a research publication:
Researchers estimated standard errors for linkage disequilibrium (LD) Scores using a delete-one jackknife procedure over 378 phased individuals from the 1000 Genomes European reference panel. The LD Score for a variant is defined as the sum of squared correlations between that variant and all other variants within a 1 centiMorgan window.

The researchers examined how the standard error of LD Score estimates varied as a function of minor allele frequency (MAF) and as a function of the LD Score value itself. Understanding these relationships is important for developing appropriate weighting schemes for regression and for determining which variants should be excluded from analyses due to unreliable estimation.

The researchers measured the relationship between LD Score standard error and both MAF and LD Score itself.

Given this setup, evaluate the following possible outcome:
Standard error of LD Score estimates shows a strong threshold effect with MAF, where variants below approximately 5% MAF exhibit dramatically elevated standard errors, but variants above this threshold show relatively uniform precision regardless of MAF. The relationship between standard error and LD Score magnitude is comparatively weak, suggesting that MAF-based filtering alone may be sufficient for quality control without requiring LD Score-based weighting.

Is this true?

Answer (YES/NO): NO